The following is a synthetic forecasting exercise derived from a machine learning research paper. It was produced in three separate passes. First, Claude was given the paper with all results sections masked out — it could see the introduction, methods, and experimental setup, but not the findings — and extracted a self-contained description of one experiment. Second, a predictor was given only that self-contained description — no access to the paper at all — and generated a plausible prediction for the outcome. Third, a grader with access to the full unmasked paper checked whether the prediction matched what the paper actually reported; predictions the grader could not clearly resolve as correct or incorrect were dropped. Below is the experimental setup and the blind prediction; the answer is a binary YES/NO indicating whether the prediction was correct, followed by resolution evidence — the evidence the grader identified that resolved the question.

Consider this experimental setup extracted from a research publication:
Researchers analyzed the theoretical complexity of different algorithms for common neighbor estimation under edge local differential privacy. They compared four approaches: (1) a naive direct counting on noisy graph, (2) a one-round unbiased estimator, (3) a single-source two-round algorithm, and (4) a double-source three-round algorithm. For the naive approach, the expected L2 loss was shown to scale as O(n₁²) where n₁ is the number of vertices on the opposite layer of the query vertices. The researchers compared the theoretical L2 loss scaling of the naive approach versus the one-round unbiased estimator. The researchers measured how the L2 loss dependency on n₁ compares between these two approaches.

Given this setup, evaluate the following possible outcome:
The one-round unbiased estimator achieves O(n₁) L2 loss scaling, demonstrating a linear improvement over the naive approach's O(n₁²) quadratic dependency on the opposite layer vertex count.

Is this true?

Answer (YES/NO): YES